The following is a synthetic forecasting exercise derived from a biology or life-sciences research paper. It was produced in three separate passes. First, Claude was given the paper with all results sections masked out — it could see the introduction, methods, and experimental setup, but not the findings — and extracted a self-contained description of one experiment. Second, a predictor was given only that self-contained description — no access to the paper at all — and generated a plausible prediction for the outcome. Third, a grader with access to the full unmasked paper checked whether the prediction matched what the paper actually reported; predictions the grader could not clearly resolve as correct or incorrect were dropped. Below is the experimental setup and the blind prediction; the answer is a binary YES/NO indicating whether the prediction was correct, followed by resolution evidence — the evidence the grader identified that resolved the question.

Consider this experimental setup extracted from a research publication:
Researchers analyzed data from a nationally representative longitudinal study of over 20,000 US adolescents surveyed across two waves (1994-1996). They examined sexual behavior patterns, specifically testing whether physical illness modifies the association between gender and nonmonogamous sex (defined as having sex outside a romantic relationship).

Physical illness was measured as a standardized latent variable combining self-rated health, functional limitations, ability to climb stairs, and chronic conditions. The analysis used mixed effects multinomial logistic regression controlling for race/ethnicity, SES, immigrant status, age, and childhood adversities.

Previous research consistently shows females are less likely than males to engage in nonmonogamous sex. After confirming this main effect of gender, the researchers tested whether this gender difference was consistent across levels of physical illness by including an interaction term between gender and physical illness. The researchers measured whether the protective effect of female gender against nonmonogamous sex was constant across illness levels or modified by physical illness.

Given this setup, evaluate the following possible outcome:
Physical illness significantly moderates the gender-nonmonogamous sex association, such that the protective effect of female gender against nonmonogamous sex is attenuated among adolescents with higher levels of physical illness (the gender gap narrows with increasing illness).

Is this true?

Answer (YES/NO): YES